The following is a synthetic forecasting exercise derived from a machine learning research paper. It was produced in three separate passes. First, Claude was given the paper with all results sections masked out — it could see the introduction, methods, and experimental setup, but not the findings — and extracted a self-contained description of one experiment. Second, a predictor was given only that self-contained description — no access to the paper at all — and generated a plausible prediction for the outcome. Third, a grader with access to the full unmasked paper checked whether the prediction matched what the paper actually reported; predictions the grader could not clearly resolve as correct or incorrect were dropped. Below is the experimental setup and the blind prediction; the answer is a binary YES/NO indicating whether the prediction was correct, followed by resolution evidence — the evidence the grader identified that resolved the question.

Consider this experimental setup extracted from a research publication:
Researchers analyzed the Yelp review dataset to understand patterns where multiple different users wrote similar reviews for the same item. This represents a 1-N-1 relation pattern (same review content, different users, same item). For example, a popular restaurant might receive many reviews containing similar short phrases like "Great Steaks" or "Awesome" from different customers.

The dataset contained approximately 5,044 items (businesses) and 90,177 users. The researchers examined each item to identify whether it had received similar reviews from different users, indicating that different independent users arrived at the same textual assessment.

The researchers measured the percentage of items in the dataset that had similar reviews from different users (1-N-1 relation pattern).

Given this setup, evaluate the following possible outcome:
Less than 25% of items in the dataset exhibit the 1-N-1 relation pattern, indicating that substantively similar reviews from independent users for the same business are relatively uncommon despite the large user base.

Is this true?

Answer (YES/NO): YES